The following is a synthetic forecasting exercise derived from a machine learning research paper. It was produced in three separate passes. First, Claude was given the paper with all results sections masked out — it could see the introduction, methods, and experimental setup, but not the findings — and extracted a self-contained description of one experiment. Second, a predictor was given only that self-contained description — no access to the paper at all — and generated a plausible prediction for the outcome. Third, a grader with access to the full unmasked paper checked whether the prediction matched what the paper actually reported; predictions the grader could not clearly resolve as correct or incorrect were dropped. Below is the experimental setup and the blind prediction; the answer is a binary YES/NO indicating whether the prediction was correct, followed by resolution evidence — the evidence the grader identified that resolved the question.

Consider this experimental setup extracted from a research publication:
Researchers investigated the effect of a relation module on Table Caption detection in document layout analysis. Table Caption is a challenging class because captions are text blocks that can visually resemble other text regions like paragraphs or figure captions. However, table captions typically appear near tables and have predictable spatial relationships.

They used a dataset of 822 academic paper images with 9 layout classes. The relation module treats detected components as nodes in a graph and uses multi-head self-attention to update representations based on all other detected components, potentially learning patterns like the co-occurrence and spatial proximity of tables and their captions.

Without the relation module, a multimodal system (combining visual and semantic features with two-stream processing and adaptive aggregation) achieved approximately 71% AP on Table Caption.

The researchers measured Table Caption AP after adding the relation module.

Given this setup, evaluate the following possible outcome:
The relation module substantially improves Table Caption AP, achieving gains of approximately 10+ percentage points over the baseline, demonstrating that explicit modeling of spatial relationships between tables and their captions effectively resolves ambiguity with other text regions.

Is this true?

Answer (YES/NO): YES